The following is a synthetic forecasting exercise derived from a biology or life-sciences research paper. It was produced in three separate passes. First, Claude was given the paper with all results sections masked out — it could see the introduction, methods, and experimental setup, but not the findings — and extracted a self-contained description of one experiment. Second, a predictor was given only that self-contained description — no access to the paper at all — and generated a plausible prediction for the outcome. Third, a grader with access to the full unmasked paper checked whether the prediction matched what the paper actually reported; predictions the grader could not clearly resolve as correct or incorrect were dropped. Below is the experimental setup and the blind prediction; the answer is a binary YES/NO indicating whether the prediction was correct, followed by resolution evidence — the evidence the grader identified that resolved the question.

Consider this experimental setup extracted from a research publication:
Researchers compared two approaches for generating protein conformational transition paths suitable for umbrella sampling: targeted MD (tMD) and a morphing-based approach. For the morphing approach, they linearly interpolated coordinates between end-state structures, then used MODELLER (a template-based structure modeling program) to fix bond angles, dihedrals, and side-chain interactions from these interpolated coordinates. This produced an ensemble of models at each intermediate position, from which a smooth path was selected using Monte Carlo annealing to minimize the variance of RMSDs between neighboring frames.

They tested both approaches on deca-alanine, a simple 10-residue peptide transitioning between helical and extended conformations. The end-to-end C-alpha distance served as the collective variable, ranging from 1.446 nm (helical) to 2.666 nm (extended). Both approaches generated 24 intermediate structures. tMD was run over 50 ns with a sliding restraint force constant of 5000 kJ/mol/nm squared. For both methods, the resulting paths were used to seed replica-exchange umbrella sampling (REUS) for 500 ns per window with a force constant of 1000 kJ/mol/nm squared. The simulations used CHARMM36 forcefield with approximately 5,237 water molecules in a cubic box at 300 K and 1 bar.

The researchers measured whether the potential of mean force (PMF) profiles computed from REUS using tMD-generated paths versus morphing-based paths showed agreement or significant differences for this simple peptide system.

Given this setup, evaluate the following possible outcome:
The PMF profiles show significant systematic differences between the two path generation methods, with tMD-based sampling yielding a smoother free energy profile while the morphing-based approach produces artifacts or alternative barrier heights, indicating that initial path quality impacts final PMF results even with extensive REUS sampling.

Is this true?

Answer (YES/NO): NO